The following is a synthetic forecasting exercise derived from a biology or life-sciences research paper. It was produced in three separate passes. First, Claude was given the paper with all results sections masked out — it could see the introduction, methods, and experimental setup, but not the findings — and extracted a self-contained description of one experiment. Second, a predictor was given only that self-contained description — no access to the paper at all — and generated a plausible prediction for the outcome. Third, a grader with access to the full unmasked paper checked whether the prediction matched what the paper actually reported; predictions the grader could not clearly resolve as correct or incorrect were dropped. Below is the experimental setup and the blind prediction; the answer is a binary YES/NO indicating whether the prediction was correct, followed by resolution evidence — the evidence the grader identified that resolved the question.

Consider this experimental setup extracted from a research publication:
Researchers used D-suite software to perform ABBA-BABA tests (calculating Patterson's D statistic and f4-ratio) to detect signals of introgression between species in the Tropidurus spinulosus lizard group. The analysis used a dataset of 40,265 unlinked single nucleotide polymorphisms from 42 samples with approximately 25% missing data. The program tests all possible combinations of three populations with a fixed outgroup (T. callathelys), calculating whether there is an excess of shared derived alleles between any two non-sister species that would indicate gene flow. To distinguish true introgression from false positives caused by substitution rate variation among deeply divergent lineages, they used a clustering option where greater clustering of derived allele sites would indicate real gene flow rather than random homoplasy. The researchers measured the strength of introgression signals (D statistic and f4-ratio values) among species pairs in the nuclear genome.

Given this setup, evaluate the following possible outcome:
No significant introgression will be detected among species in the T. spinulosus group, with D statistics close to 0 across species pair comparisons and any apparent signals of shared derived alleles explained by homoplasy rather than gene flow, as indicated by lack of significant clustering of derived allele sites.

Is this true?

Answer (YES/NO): YES